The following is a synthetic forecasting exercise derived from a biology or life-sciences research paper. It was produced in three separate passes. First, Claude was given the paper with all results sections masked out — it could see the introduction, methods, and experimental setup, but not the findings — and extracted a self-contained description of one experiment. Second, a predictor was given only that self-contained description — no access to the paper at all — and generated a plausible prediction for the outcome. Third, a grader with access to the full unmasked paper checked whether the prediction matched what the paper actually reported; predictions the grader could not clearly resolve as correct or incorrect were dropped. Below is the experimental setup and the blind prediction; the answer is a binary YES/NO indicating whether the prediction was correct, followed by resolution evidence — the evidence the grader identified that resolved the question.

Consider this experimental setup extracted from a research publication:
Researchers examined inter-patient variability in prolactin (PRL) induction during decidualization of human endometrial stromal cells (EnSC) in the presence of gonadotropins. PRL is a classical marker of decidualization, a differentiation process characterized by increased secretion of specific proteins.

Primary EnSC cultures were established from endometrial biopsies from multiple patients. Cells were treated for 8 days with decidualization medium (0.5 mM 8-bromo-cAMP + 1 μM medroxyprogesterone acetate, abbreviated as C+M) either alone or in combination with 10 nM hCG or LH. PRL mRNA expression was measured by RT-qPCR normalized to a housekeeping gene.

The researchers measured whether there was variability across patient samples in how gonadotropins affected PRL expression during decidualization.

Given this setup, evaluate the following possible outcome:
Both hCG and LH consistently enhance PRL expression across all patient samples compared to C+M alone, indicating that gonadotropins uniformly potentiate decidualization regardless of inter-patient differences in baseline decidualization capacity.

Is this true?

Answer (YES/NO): NO